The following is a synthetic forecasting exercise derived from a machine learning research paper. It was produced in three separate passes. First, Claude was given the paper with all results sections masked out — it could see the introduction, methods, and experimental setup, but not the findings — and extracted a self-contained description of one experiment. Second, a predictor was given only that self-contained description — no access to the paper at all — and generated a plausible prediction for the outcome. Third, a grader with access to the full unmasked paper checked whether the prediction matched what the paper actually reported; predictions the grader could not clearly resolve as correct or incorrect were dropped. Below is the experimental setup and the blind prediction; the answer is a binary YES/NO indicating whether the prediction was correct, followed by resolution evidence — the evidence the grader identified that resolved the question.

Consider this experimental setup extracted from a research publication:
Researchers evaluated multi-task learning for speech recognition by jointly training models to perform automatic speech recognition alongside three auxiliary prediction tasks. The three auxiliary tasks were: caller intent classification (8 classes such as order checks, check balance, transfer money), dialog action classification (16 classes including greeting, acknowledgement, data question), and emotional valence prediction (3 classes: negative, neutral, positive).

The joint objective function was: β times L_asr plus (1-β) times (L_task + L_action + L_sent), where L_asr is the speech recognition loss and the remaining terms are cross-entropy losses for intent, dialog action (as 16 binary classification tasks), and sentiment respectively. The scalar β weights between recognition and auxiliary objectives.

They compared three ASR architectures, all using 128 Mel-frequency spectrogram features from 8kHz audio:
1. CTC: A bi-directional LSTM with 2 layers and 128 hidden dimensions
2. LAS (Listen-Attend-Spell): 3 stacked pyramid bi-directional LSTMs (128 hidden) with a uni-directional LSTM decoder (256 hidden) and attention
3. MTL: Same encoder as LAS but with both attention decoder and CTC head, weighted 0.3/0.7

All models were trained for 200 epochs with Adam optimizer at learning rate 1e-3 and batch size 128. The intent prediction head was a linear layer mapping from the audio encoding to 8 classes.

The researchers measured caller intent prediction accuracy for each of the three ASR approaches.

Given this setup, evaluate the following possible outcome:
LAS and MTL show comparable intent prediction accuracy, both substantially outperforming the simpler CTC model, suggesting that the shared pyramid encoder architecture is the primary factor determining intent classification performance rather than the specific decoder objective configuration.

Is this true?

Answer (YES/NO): NO